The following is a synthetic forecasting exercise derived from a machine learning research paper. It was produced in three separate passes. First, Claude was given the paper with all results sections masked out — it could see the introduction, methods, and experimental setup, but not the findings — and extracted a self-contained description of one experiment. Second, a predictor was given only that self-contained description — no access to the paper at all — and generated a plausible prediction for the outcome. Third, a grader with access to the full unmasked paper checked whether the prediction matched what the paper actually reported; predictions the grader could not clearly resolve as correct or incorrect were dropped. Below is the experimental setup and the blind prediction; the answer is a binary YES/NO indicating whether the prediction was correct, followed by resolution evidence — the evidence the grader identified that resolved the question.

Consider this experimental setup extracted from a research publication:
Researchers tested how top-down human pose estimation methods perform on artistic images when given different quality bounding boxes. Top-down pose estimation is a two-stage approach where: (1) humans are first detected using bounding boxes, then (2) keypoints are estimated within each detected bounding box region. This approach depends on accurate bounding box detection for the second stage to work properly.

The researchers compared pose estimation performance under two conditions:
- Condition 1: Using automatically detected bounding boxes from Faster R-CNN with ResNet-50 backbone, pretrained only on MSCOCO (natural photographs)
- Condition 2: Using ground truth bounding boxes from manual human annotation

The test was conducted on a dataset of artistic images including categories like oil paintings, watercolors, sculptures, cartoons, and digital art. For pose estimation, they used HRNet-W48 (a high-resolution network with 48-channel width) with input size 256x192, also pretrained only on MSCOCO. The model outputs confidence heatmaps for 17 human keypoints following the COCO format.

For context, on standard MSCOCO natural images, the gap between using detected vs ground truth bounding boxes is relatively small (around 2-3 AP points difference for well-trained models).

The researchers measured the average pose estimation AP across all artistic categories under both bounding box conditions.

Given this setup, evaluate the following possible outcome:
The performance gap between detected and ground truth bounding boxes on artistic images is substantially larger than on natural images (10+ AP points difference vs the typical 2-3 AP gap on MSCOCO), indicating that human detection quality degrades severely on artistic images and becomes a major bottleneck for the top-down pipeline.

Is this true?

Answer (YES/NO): YES